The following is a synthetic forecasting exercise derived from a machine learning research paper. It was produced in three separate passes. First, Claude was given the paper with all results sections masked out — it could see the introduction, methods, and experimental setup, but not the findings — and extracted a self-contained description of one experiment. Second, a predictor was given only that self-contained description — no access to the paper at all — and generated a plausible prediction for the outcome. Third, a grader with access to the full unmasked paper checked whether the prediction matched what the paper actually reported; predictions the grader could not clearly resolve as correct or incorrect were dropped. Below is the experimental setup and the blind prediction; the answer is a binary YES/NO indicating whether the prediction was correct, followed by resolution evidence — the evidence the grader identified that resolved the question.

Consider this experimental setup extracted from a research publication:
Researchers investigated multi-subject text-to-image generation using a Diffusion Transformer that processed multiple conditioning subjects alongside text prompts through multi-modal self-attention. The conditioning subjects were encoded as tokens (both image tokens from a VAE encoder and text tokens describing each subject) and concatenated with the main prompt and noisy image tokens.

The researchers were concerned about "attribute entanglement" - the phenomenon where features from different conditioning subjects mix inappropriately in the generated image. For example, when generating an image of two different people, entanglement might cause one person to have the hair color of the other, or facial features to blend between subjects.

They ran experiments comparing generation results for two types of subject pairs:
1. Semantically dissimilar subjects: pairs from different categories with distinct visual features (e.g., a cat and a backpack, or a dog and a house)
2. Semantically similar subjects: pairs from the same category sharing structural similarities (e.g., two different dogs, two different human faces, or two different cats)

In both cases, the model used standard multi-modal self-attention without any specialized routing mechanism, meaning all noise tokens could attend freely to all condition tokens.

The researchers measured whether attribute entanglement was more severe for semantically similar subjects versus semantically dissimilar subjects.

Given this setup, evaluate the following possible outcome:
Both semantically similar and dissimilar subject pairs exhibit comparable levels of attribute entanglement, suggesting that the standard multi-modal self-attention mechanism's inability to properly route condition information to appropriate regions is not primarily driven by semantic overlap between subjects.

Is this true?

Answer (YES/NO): NO